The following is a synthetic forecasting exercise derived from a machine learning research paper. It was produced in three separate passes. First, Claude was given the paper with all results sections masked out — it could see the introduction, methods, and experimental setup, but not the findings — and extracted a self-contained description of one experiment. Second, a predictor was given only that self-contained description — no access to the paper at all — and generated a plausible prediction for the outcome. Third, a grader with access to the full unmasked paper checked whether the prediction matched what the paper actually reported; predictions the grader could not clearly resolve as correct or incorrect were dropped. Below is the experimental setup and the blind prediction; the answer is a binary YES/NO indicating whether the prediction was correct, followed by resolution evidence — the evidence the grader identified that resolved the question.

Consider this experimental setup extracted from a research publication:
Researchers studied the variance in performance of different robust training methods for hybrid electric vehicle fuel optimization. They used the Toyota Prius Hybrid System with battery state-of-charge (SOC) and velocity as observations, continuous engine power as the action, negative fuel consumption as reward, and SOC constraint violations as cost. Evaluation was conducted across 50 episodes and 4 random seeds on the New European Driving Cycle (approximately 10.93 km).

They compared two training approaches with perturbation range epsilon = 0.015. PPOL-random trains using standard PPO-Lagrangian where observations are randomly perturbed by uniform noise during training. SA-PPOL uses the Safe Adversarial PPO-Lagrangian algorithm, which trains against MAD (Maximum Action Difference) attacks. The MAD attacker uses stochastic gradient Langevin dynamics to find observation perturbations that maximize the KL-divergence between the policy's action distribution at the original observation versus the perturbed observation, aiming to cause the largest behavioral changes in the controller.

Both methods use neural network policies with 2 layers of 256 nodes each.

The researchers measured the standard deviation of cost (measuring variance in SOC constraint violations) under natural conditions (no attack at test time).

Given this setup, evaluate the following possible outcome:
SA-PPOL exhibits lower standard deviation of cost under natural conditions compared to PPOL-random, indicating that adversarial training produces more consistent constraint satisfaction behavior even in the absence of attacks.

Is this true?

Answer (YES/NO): NO